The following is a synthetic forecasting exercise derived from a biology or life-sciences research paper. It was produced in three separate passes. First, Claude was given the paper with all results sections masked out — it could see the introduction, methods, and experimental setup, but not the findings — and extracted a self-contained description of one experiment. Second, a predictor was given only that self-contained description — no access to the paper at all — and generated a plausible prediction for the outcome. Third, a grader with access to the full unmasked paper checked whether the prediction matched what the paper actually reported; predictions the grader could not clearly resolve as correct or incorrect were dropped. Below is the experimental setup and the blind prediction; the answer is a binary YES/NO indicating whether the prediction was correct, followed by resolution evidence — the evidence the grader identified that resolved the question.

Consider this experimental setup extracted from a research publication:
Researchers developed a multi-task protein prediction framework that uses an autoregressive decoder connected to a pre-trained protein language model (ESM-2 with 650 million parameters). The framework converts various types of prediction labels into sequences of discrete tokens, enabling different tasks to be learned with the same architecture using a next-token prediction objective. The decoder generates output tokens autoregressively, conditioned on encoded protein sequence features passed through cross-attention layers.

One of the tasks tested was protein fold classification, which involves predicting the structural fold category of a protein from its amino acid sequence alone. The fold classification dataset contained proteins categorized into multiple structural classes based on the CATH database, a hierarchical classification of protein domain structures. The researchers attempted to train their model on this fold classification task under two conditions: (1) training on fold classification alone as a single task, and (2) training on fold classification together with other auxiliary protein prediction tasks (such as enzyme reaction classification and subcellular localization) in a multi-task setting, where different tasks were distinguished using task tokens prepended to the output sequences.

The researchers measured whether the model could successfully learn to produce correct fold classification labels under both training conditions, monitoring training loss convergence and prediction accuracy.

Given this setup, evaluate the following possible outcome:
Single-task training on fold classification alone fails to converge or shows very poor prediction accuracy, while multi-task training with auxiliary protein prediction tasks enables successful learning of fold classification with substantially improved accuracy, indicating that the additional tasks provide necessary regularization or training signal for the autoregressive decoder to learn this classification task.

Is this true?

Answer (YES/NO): YES